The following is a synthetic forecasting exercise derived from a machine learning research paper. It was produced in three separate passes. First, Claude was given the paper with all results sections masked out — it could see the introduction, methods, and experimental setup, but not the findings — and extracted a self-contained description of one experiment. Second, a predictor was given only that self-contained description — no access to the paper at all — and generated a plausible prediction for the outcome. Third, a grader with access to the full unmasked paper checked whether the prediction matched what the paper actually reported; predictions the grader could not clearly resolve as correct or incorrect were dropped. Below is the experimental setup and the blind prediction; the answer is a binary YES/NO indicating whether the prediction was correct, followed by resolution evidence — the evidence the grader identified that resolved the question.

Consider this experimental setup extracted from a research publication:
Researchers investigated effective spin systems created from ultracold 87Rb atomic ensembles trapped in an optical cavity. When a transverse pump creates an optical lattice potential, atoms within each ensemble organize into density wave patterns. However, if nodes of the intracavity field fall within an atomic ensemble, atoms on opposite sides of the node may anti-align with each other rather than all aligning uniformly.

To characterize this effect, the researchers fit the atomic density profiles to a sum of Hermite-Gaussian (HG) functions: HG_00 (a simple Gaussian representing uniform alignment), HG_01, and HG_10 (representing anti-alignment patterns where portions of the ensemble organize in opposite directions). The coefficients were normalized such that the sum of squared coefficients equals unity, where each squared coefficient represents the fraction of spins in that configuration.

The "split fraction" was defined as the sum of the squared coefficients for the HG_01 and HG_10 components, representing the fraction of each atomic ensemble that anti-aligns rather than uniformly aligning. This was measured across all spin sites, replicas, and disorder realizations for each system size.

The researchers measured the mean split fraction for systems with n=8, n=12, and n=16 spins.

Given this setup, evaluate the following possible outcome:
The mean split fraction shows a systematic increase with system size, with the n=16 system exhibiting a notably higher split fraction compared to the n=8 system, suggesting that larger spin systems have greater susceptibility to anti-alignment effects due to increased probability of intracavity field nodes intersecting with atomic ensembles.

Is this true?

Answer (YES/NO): NO